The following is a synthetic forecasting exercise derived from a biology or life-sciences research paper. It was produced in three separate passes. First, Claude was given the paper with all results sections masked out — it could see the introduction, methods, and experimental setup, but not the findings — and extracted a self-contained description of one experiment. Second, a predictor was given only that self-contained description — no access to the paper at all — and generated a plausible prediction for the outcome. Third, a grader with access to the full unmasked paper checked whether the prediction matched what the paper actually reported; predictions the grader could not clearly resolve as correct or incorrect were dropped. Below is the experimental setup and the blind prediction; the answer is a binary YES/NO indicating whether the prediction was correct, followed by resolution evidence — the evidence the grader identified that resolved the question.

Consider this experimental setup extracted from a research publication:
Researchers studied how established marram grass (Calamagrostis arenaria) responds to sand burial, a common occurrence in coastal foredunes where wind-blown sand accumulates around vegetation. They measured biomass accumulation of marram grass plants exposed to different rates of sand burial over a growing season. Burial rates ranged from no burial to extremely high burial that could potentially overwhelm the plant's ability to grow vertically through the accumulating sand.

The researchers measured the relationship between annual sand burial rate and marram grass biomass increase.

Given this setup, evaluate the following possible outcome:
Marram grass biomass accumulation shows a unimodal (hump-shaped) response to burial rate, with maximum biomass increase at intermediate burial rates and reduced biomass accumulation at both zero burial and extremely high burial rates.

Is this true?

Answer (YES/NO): YES